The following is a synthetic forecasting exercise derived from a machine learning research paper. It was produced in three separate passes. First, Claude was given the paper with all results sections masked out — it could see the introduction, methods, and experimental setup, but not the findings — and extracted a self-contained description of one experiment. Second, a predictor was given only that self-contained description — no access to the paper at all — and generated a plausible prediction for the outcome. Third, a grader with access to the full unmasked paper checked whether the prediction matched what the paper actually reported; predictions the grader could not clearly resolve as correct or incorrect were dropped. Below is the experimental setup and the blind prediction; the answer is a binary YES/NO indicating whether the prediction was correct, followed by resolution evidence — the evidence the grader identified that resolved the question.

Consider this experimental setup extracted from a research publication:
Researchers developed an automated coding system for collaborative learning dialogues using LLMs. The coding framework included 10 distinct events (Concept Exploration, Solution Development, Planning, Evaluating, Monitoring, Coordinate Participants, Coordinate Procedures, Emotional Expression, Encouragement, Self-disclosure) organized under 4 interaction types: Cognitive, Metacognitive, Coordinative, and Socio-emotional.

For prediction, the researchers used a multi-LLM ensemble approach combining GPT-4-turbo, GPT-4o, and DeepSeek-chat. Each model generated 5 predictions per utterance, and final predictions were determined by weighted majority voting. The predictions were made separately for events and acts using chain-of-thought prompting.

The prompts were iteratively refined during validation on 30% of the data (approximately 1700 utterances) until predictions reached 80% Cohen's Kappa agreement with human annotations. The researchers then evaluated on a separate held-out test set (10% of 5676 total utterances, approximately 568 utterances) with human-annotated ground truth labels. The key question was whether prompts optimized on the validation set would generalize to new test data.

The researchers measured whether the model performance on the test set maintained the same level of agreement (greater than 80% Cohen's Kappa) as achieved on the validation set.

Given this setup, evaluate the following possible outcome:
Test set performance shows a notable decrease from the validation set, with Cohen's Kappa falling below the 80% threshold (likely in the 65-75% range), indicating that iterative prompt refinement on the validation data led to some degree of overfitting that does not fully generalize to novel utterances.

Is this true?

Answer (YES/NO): NO